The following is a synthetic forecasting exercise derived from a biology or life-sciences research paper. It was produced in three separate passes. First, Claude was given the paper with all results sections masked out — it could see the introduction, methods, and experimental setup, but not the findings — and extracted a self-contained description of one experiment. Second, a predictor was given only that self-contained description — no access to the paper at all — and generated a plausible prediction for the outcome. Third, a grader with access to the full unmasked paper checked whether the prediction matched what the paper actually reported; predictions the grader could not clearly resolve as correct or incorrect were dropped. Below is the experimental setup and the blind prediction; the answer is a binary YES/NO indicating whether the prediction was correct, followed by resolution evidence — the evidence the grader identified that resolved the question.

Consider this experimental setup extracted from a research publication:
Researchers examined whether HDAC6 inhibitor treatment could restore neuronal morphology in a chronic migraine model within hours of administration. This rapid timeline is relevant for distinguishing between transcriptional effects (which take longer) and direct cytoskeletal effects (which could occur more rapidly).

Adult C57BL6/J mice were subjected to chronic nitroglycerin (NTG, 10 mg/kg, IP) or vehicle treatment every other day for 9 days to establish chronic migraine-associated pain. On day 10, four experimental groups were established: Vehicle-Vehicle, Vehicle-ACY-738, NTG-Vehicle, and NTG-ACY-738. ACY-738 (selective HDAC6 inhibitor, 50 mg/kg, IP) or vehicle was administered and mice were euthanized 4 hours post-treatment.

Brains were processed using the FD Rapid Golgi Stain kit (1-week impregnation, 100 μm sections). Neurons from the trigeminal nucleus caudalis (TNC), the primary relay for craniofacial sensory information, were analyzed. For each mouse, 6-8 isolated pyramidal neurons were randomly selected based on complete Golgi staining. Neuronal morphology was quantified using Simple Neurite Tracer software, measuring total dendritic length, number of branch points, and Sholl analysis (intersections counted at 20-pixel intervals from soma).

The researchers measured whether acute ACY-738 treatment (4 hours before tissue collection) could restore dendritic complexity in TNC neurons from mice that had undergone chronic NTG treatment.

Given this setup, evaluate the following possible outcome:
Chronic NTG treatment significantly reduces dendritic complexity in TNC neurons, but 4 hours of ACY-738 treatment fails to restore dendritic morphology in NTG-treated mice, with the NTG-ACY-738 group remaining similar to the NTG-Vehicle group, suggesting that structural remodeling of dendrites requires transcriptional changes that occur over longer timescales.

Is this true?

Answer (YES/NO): NO